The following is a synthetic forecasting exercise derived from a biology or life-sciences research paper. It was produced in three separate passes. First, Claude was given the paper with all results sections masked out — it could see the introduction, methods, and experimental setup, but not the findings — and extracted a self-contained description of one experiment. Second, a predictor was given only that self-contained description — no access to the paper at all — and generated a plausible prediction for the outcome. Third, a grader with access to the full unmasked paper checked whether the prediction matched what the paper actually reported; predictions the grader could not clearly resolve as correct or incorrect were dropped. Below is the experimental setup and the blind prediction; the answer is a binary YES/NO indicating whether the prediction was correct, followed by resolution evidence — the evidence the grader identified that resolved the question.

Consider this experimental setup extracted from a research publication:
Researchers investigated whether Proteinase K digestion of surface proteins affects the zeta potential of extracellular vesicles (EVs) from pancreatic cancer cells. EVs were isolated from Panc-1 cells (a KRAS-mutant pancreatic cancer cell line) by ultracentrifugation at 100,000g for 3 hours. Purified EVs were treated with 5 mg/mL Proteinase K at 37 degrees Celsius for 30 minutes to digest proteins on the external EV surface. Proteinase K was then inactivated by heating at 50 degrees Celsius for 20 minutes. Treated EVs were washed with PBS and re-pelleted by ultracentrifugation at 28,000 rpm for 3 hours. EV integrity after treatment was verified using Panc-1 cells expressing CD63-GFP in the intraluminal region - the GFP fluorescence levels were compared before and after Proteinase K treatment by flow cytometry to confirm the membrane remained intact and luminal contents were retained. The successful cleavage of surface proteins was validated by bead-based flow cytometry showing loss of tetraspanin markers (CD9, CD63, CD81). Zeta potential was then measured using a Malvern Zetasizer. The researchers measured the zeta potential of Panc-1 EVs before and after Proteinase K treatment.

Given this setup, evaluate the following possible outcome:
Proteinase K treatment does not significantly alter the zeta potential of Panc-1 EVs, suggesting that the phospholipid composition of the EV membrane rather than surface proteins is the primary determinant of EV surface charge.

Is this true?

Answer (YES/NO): YES